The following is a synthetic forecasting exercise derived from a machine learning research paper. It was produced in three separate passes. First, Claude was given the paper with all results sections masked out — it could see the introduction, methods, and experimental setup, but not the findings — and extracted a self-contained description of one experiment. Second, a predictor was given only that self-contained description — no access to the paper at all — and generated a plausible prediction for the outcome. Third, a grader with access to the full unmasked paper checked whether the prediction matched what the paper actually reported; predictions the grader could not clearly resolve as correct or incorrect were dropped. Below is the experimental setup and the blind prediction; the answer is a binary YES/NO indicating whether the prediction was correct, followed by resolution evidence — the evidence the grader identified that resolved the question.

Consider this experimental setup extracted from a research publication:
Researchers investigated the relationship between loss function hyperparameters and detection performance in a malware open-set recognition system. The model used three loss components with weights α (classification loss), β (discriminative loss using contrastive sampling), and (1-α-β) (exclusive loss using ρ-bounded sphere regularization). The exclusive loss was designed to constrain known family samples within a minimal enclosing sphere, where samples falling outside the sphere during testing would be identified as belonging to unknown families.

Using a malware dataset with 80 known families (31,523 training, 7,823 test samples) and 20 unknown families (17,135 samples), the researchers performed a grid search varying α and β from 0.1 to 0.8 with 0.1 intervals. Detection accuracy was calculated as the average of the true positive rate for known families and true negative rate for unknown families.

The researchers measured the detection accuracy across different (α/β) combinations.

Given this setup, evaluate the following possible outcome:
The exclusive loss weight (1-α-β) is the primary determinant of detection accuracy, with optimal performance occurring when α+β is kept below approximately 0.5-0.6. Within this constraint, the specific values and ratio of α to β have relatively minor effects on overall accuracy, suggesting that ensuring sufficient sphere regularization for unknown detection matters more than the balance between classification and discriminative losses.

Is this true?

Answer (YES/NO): NO